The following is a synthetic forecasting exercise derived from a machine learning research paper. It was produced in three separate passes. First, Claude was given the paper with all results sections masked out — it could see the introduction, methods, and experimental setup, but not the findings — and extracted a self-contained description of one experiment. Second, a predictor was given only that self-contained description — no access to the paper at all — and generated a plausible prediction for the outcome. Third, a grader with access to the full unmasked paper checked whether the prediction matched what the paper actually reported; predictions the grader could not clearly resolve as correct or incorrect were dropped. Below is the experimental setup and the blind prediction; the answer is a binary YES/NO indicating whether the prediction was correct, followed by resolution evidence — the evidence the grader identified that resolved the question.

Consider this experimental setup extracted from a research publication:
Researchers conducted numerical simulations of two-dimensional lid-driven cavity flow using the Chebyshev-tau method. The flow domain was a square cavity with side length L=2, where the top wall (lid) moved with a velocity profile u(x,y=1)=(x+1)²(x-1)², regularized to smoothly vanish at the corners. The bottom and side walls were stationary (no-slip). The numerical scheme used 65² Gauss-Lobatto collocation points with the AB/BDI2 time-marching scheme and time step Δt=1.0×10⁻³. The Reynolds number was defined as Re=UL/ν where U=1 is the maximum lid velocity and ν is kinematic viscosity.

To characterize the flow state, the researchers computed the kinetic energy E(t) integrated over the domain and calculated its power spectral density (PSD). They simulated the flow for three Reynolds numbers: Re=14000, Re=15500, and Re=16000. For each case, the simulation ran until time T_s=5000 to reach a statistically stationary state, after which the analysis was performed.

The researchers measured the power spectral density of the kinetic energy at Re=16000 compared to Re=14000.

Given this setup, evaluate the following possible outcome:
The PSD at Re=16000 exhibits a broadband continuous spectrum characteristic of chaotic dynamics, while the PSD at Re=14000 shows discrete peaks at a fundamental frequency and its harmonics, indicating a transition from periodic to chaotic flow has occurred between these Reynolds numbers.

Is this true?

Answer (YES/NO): YES